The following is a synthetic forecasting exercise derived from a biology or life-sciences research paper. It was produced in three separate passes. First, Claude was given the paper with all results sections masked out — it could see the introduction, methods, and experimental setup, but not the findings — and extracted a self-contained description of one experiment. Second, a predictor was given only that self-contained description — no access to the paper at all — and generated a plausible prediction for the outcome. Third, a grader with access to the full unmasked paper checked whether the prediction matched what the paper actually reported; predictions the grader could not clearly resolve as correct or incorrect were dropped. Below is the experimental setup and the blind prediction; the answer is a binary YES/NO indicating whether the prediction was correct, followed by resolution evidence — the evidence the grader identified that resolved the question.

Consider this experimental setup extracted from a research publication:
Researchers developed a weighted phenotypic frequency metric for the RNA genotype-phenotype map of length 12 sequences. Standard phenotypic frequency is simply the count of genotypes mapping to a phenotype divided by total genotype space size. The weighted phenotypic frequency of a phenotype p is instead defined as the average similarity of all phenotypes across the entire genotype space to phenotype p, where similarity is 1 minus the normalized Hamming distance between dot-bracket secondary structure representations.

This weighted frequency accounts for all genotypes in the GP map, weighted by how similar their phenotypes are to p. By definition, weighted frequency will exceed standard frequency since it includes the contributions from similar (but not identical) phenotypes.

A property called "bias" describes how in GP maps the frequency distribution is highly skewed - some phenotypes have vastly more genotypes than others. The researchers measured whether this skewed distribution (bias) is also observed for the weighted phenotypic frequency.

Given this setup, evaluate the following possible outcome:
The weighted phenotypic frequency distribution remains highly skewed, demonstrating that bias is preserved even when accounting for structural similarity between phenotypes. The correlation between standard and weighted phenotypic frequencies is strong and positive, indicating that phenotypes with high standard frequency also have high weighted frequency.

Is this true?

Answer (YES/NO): YES